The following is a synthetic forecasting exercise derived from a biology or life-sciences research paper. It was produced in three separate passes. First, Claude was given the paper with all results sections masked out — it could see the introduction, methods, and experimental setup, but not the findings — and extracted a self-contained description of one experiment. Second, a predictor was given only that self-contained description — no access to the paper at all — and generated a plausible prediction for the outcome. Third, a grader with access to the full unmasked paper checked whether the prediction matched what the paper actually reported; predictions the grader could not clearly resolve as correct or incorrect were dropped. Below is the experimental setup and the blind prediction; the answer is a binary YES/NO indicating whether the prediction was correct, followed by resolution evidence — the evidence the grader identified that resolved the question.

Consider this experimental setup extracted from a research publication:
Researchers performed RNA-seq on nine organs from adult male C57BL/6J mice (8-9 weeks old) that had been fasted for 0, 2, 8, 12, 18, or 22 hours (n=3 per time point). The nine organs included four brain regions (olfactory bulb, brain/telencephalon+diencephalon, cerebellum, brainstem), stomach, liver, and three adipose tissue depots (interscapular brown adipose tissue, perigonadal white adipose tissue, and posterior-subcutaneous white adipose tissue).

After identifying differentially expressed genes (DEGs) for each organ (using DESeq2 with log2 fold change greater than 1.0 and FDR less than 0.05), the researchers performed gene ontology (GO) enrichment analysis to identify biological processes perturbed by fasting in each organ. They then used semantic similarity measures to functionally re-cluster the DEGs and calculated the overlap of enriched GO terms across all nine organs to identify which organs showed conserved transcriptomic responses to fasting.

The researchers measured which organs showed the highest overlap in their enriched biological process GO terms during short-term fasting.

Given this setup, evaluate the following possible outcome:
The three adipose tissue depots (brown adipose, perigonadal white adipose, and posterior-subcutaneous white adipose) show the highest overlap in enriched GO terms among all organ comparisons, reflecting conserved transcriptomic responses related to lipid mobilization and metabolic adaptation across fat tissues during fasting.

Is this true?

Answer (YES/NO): NO